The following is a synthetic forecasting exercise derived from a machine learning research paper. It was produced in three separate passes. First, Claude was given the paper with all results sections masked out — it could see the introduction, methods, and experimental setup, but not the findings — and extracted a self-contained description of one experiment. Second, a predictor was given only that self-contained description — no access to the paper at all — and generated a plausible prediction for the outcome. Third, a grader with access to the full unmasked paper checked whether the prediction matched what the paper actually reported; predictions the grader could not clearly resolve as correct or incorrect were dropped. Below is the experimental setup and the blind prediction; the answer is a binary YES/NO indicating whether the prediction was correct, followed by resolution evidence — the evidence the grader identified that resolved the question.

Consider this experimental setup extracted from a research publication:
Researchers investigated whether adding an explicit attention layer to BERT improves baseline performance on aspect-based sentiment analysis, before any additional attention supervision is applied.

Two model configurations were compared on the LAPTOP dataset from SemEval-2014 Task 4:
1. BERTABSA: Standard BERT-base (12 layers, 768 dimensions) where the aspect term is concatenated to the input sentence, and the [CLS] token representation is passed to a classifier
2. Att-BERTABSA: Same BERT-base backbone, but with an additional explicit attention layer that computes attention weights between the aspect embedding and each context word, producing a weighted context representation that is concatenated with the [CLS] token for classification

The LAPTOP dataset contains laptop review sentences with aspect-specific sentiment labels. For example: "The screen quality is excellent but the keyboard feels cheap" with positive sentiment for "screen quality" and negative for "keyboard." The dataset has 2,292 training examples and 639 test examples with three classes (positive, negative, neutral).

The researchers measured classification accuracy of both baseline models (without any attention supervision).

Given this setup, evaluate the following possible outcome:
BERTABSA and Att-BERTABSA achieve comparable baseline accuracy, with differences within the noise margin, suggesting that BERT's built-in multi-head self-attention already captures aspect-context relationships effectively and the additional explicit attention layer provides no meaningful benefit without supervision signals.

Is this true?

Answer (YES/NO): NO